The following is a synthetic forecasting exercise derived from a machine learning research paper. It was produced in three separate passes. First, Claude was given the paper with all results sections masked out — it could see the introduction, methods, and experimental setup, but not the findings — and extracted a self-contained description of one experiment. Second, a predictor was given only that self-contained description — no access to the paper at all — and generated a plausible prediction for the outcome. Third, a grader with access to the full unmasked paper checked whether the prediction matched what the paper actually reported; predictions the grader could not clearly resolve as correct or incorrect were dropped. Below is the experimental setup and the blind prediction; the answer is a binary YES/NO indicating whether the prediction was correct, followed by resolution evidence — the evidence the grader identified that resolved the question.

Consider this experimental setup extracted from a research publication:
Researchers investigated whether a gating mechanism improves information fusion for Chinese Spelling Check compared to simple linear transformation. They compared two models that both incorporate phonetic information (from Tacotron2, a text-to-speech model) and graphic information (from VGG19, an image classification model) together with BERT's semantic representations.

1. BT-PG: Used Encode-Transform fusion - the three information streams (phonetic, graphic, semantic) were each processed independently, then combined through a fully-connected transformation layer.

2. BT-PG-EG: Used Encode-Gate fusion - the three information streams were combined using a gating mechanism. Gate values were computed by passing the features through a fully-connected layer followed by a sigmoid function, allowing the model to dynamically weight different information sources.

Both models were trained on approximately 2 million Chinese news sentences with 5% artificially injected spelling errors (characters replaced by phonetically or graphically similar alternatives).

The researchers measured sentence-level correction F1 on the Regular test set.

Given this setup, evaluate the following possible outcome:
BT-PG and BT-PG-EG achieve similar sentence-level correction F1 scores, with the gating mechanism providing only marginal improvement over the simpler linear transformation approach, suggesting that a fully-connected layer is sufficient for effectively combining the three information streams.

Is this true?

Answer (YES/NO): NO